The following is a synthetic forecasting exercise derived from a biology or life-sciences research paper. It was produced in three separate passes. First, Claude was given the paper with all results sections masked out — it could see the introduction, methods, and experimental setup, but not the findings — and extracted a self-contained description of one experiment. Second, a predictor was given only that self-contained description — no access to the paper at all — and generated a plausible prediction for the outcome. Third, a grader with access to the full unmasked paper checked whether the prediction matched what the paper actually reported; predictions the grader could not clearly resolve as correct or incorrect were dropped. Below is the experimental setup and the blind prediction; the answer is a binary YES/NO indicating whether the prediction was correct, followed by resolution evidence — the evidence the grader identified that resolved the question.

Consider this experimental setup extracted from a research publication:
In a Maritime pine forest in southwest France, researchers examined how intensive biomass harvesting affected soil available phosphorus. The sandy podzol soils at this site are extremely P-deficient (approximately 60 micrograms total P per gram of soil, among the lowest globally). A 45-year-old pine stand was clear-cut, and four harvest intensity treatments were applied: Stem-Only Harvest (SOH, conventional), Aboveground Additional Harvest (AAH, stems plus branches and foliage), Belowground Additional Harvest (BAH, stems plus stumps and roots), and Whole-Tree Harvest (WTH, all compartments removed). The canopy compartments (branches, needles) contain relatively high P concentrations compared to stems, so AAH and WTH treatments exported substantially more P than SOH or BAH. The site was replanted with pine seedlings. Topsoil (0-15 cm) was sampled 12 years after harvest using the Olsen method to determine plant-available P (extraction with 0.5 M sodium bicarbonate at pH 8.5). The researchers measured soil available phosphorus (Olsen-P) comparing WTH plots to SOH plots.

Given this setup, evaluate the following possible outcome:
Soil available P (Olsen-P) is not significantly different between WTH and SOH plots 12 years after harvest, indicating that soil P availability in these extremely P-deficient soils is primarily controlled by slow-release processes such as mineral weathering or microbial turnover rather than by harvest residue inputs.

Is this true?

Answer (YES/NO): NO